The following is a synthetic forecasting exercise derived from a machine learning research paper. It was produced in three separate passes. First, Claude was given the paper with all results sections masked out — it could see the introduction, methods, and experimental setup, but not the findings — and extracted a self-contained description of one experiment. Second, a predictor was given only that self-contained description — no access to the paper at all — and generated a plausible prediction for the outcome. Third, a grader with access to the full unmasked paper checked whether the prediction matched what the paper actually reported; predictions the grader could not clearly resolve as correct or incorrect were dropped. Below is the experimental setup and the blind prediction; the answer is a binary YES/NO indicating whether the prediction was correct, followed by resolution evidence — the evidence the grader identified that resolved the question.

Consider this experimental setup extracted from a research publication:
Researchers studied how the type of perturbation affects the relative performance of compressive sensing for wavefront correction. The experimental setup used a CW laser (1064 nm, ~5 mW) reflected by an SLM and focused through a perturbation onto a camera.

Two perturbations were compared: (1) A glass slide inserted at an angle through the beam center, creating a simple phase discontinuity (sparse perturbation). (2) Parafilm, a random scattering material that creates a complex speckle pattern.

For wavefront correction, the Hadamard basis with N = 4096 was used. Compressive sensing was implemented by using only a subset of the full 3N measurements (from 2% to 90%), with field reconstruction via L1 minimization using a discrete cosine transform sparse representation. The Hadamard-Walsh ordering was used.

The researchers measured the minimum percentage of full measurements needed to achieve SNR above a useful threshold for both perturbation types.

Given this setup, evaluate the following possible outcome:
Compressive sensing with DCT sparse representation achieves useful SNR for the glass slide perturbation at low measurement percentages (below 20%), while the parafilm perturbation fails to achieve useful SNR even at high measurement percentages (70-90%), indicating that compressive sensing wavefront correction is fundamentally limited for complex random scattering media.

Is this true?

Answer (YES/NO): NO